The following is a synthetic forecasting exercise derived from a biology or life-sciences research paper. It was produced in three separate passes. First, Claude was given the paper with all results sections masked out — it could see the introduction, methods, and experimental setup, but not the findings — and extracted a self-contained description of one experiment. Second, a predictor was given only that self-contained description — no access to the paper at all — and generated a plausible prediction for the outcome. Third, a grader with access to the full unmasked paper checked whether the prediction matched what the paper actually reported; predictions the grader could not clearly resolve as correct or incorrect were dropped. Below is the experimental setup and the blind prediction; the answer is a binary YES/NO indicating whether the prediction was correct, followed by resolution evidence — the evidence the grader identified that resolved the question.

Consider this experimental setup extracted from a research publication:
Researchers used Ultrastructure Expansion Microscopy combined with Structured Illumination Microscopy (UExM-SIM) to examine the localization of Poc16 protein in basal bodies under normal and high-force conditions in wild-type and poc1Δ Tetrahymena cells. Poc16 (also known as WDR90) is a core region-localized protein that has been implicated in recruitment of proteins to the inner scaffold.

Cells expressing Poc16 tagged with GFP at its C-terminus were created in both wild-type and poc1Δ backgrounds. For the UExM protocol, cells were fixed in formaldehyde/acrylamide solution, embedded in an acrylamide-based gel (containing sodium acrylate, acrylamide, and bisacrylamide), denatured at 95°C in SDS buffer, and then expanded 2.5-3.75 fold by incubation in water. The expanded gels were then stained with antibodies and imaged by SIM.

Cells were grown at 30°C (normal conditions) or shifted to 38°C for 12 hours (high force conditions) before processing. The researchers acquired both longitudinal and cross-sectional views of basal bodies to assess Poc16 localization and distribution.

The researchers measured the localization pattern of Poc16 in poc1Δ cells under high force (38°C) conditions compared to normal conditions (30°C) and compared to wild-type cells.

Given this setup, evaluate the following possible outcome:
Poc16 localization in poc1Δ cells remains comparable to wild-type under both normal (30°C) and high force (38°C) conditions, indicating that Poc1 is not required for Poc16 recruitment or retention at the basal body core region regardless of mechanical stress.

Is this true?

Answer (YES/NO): NO